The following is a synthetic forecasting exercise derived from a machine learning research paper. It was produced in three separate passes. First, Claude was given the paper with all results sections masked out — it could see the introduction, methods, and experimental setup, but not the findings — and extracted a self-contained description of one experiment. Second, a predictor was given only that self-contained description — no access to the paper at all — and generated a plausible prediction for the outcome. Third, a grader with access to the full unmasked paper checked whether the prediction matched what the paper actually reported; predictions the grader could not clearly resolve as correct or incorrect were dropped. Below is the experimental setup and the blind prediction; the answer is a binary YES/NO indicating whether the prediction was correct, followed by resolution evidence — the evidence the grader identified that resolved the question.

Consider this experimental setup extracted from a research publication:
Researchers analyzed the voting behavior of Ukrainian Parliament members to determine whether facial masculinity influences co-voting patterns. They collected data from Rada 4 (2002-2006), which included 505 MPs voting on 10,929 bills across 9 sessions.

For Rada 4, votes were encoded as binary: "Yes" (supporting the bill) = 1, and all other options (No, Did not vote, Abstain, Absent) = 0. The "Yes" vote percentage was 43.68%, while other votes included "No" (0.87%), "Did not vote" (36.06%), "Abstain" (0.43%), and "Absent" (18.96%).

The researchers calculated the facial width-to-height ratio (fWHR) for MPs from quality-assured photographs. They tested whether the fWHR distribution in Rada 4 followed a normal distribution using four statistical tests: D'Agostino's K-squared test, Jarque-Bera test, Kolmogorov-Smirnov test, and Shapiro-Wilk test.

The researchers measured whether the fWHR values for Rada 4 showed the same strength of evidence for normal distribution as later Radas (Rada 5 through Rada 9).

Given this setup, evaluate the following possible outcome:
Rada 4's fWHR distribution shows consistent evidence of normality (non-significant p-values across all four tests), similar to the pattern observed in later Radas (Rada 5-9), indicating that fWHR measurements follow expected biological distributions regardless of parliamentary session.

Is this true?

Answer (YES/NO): NO